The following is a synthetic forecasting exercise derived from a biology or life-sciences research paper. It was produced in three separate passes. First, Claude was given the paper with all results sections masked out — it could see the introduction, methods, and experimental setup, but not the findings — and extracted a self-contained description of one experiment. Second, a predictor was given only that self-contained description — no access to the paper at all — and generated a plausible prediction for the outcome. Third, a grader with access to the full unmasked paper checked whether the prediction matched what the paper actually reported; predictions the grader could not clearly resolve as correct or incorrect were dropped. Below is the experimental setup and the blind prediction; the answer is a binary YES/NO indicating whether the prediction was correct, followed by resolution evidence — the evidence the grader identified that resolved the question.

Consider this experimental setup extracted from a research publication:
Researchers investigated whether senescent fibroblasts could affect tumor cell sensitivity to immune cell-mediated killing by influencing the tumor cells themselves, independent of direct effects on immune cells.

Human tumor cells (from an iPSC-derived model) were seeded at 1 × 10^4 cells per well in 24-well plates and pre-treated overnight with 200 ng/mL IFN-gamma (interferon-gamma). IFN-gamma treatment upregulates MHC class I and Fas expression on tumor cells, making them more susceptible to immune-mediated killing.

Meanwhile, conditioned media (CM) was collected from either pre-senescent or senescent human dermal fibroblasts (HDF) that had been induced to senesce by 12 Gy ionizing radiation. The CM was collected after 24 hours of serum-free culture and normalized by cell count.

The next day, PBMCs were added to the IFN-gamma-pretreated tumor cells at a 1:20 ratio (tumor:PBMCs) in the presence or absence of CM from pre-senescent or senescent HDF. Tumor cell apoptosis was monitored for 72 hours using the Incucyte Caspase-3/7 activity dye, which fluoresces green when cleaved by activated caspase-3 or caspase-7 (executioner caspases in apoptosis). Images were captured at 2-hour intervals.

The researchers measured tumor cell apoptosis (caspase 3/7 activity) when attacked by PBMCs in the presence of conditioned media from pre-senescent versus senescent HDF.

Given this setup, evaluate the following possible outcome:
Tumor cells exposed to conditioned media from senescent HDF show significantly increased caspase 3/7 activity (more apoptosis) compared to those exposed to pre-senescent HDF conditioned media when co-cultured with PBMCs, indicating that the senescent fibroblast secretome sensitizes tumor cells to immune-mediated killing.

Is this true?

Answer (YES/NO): NO